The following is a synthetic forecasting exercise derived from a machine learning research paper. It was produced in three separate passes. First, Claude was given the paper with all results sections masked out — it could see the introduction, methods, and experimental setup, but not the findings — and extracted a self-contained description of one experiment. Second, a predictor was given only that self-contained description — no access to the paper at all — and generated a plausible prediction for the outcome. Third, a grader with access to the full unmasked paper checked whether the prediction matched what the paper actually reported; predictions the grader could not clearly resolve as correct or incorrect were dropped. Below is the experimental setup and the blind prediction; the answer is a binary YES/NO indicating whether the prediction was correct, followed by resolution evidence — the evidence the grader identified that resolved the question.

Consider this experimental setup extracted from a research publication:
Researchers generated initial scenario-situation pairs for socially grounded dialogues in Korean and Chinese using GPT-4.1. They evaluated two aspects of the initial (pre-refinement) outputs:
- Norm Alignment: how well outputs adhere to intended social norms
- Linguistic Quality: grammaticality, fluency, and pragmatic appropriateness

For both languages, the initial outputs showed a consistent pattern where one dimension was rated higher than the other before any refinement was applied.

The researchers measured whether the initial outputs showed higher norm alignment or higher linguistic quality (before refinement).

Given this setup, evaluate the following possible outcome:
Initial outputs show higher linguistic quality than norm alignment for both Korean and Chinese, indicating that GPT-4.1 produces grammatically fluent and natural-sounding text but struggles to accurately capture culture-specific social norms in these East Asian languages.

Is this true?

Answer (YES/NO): NO